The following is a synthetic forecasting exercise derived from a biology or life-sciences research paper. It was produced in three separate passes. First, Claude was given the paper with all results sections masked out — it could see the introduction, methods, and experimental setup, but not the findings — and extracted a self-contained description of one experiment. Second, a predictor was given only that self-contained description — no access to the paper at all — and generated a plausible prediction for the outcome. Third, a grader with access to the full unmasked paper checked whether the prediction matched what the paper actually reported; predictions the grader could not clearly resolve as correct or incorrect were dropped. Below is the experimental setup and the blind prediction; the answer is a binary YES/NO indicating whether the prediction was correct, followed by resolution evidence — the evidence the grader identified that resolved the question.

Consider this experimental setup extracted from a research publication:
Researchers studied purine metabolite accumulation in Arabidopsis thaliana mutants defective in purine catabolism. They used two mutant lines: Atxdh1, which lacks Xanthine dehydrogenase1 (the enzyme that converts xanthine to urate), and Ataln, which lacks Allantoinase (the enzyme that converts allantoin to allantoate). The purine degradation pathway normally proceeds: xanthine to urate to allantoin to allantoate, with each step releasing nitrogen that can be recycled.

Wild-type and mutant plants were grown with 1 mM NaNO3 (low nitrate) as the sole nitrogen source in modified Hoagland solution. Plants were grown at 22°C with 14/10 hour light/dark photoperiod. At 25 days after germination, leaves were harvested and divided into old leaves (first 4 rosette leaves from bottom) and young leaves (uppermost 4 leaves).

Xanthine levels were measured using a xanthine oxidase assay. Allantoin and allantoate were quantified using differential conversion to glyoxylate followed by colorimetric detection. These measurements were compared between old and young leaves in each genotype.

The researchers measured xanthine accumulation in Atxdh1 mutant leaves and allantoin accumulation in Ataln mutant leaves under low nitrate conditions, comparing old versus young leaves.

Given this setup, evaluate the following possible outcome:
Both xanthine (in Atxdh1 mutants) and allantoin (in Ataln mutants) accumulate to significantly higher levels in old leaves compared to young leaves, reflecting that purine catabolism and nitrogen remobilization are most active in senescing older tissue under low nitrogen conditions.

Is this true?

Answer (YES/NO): NO